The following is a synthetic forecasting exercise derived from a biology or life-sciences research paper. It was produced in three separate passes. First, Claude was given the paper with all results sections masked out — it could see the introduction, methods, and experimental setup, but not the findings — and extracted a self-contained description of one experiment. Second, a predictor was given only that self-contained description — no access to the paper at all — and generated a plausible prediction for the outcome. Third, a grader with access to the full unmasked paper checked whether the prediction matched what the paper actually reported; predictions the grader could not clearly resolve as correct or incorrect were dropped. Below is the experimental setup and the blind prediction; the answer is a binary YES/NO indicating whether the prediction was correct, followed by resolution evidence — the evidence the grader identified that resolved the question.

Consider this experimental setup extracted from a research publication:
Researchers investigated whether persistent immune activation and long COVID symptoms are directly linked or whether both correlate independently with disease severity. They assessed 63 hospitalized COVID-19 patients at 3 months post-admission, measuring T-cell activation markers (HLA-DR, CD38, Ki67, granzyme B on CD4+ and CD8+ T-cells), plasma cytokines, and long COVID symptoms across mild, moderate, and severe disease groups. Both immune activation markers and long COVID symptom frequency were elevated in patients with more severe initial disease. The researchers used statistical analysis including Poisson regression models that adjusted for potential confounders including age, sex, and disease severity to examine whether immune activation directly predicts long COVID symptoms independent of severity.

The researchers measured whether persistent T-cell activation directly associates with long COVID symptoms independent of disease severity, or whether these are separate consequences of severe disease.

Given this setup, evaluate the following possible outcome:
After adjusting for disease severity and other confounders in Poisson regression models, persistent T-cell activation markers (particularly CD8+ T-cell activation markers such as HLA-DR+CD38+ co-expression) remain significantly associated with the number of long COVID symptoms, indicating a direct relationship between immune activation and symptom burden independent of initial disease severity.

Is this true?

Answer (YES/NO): NO